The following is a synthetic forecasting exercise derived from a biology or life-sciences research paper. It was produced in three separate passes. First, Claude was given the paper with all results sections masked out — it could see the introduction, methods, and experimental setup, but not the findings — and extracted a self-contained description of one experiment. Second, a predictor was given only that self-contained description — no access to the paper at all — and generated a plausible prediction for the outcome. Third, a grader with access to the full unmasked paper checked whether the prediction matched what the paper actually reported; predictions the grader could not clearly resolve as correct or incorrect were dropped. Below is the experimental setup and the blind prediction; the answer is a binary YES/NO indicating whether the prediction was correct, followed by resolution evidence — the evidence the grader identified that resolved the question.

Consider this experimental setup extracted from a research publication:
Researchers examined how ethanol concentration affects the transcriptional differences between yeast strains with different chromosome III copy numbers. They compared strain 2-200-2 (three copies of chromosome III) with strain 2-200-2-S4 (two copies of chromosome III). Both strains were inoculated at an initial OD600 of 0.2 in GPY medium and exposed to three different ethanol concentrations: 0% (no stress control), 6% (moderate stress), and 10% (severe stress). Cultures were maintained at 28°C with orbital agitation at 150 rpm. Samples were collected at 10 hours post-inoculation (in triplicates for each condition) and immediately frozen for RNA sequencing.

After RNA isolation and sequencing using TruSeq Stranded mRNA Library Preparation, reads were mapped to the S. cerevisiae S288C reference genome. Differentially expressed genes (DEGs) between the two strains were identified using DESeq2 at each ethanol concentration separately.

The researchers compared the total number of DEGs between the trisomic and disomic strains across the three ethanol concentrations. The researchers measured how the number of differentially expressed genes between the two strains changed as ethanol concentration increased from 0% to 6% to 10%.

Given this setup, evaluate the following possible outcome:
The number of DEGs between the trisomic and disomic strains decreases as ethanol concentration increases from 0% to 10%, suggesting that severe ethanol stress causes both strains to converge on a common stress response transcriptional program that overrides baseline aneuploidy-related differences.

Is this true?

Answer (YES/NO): NO